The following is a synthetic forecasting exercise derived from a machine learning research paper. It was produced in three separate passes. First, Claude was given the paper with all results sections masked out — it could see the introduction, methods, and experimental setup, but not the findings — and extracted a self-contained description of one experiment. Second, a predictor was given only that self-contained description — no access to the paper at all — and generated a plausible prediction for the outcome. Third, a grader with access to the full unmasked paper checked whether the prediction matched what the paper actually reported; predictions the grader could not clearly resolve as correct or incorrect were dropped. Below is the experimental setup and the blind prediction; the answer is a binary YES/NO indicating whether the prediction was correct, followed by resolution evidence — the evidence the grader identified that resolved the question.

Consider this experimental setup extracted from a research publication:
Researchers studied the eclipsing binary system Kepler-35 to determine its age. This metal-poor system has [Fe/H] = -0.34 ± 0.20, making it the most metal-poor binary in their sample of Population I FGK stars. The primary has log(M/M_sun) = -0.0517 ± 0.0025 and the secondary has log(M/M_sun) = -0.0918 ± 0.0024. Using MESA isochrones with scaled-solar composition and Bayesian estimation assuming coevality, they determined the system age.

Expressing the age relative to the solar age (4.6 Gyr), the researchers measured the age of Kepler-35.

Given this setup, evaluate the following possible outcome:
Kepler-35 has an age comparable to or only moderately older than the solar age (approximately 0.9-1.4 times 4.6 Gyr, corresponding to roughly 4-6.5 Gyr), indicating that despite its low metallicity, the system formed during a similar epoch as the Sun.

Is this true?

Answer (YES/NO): NO